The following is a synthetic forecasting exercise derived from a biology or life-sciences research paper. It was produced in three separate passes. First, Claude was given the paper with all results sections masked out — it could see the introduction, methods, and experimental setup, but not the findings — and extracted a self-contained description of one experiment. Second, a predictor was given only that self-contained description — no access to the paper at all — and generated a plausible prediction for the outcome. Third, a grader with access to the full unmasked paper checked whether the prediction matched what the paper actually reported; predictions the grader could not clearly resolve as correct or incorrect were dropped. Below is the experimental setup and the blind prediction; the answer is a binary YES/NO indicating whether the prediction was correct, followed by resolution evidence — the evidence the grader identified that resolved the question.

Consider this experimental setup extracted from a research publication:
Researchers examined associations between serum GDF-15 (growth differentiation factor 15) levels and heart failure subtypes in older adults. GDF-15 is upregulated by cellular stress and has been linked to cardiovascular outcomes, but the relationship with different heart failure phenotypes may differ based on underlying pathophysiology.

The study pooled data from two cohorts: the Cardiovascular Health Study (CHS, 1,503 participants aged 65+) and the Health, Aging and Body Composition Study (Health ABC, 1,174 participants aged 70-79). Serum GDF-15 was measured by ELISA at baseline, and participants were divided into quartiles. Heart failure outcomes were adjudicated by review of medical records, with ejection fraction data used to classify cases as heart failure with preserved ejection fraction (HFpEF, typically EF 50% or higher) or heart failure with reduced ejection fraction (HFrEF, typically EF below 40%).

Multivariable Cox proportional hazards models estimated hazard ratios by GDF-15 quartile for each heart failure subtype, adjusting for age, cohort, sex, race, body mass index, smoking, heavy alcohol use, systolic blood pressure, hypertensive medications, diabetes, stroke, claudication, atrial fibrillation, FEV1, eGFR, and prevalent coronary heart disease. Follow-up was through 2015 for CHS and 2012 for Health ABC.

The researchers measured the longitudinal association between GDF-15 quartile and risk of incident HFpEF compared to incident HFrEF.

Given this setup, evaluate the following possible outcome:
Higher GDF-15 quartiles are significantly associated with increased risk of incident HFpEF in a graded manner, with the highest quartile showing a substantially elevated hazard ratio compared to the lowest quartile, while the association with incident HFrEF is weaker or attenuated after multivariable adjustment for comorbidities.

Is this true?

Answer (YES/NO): YES